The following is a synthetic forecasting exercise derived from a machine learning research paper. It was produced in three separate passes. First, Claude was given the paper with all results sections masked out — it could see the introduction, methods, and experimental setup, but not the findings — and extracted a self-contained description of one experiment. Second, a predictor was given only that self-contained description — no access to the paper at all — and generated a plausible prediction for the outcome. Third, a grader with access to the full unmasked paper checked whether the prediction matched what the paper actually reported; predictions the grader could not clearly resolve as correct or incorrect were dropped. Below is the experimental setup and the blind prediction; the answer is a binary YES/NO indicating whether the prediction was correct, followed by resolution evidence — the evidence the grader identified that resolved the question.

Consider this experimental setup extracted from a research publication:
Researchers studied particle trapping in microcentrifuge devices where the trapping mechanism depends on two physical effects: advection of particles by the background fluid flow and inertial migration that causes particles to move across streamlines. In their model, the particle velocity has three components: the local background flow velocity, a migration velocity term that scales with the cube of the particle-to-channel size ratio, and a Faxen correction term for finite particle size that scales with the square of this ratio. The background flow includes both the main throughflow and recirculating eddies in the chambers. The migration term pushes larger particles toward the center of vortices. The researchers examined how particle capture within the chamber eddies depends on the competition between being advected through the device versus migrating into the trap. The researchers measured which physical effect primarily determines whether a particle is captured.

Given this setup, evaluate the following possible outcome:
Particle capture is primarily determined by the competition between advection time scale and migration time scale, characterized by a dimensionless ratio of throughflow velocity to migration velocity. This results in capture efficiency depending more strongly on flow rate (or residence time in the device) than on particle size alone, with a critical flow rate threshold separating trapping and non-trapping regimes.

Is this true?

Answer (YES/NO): NO